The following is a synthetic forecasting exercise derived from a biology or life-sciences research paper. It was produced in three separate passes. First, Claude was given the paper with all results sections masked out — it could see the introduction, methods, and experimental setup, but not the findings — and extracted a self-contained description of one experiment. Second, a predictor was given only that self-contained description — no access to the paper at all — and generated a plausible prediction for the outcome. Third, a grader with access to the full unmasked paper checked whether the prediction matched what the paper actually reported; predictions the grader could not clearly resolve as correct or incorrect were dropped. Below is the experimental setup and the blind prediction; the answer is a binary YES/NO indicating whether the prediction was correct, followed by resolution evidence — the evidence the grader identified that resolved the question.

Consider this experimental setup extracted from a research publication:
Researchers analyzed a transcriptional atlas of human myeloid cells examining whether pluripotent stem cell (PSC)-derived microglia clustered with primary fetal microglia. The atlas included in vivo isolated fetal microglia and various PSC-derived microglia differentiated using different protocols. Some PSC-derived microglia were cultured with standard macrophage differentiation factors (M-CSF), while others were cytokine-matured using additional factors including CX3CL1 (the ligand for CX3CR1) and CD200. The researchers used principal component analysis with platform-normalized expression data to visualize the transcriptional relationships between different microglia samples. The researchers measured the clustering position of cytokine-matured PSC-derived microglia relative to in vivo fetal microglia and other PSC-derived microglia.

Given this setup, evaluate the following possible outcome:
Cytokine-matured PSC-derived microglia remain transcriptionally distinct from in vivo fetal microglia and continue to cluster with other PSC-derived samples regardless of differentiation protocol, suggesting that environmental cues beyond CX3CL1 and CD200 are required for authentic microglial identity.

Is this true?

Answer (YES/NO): NO